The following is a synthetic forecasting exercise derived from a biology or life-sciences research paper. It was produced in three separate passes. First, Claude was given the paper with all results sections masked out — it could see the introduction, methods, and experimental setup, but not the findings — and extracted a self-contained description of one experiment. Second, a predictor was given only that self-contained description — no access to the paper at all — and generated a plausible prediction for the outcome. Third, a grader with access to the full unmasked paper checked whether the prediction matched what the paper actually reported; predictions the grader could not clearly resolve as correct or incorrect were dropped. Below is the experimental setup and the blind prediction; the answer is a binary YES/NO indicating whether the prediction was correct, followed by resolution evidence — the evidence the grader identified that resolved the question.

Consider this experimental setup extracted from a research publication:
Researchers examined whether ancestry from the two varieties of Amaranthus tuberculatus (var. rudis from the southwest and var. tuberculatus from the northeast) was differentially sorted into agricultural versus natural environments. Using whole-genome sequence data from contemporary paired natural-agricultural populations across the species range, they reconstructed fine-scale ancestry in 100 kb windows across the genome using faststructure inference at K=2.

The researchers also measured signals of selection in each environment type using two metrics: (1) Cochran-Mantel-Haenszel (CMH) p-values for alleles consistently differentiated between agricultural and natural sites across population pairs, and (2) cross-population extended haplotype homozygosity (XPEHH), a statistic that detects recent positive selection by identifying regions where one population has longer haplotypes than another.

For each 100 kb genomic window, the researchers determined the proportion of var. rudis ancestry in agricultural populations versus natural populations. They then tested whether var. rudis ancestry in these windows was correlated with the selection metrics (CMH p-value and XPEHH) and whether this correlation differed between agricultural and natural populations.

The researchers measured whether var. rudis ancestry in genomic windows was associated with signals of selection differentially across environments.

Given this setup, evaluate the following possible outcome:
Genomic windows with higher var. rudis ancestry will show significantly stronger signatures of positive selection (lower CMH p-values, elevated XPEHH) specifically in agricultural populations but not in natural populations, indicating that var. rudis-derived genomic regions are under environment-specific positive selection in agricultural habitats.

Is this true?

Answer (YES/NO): YES